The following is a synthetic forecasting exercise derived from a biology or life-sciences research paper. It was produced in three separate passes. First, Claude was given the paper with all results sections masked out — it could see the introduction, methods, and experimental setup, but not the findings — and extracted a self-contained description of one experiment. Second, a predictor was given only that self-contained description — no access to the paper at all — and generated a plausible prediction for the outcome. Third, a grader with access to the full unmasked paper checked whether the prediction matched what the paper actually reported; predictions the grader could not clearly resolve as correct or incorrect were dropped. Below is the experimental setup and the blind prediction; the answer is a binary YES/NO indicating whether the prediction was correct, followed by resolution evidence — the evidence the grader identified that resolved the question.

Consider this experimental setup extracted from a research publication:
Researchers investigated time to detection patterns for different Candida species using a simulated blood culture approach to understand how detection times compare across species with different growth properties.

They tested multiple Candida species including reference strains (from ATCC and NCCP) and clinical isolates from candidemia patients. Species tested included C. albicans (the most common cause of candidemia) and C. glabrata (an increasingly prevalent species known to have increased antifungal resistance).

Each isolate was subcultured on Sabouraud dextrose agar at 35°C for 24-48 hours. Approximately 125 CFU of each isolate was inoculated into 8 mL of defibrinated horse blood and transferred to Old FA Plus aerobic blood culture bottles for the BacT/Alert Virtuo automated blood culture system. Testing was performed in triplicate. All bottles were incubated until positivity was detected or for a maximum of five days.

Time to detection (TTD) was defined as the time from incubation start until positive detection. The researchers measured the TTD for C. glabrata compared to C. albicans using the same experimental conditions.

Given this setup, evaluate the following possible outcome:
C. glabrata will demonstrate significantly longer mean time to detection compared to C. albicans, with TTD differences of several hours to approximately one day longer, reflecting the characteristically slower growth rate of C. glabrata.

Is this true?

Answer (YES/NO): YES